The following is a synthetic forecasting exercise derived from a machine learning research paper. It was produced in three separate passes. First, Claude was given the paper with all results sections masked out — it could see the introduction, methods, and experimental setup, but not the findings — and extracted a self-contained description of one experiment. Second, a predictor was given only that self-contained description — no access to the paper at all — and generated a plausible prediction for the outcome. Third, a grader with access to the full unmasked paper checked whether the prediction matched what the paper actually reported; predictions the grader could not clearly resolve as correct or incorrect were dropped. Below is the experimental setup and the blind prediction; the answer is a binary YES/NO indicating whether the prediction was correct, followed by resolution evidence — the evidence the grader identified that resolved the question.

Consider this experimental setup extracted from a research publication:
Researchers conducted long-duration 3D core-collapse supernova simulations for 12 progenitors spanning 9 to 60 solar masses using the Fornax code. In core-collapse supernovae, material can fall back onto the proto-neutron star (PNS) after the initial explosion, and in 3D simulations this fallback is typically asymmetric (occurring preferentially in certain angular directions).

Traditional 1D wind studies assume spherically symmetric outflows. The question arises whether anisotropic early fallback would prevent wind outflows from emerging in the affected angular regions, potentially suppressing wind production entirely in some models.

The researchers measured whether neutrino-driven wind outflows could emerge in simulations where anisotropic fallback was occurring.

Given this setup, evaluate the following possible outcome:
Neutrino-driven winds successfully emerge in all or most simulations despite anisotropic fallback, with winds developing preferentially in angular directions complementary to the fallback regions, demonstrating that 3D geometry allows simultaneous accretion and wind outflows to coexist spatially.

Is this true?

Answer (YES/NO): YES